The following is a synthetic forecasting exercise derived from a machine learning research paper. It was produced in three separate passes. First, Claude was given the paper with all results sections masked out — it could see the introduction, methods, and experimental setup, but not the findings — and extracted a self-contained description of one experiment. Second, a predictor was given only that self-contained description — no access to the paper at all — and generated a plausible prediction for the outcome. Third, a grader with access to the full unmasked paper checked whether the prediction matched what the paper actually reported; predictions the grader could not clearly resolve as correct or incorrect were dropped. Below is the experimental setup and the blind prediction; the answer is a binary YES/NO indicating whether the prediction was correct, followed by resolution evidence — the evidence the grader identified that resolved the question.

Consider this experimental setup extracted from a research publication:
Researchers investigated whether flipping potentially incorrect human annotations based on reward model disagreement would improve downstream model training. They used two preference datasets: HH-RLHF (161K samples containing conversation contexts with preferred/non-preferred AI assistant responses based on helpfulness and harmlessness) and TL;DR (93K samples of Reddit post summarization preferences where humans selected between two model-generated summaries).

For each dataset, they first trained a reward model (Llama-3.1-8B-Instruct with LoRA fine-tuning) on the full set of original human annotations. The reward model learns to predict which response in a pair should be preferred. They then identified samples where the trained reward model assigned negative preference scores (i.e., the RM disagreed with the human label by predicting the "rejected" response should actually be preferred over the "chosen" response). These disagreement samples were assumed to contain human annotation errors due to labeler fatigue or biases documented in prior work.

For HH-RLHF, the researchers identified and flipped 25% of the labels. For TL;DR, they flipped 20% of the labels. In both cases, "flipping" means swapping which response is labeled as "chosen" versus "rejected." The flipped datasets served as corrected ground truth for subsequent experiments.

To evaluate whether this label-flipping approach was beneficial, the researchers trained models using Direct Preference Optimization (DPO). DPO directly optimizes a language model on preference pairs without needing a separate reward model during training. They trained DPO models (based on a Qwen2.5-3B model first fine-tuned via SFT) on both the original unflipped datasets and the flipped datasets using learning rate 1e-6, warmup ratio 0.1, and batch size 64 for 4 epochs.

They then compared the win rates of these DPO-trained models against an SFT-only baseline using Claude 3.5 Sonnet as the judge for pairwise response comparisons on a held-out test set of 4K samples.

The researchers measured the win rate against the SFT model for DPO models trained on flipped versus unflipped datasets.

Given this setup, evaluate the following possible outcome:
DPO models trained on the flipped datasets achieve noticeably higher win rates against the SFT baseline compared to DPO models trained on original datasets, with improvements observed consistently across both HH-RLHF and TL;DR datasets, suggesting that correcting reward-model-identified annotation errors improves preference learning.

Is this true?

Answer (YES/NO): YES